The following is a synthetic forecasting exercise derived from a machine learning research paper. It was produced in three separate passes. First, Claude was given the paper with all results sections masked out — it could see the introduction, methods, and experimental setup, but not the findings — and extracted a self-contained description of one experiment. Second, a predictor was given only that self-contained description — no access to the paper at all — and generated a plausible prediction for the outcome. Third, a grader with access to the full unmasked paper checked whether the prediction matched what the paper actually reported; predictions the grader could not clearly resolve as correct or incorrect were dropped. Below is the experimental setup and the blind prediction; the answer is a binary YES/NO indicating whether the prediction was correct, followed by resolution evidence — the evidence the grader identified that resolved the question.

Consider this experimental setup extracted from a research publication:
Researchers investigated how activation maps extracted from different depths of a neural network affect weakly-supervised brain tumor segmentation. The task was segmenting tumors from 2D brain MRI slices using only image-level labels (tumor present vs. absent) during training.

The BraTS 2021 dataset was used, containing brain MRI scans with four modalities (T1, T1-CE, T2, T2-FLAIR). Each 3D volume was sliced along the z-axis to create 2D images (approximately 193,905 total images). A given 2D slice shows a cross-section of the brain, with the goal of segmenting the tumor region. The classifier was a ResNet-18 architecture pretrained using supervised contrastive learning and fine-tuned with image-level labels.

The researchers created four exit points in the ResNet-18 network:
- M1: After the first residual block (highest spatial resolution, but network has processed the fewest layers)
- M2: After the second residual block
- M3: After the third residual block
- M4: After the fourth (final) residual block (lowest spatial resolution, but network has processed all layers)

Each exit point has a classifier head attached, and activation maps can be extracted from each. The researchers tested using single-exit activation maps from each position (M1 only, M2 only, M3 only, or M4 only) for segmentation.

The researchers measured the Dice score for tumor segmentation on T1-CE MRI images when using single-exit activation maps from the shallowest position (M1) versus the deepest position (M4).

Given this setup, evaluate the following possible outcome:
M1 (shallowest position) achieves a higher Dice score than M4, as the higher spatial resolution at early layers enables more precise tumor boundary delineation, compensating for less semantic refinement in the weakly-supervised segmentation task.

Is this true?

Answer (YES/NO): NO